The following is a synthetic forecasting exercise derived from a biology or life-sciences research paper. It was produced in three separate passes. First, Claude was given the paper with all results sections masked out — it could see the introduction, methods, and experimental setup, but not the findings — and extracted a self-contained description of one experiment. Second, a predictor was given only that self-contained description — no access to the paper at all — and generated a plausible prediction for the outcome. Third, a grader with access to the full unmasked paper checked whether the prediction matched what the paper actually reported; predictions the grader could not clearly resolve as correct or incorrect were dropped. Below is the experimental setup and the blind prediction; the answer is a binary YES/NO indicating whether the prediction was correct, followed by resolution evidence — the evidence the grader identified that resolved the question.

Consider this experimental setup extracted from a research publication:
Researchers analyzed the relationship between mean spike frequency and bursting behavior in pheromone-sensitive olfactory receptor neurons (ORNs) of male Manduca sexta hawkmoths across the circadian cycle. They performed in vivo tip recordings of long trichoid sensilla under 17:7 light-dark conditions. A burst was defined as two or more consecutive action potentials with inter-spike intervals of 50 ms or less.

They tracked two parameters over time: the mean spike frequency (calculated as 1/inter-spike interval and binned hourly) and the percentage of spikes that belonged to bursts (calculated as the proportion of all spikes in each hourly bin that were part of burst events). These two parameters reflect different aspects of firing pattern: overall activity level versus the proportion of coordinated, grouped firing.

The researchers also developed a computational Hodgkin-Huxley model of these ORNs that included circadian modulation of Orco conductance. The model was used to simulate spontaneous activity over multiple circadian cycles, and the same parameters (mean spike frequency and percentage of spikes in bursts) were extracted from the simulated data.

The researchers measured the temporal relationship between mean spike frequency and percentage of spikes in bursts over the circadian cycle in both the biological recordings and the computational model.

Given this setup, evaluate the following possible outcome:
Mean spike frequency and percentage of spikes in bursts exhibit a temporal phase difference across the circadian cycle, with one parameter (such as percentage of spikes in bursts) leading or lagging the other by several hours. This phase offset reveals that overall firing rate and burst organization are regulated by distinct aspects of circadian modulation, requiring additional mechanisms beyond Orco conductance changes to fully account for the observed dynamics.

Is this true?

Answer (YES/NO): NO